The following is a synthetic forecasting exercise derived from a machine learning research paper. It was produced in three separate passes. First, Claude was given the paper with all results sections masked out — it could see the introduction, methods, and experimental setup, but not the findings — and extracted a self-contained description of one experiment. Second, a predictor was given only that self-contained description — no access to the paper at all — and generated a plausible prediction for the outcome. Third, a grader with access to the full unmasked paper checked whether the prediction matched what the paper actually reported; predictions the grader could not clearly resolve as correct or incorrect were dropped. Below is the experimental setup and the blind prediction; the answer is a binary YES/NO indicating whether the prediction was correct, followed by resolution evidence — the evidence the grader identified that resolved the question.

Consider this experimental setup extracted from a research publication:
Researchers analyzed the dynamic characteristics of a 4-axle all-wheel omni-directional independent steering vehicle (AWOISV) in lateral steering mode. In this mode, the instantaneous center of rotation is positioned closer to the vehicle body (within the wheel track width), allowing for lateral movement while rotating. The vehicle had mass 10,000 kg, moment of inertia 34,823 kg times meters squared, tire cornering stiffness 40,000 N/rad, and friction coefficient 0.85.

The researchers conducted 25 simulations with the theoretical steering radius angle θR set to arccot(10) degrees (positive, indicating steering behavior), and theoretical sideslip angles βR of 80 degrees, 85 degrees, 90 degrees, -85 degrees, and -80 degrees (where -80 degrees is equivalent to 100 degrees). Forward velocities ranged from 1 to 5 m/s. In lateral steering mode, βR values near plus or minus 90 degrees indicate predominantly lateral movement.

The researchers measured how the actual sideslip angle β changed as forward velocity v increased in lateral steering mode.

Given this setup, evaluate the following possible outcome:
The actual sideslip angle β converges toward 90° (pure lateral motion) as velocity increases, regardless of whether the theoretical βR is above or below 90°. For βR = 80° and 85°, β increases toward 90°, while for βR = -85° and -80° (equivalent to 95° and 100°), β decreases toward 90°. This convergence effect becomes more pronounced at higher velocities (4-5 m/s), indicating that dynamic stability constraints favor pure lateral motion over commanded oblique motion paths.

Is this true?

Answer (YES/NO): NO